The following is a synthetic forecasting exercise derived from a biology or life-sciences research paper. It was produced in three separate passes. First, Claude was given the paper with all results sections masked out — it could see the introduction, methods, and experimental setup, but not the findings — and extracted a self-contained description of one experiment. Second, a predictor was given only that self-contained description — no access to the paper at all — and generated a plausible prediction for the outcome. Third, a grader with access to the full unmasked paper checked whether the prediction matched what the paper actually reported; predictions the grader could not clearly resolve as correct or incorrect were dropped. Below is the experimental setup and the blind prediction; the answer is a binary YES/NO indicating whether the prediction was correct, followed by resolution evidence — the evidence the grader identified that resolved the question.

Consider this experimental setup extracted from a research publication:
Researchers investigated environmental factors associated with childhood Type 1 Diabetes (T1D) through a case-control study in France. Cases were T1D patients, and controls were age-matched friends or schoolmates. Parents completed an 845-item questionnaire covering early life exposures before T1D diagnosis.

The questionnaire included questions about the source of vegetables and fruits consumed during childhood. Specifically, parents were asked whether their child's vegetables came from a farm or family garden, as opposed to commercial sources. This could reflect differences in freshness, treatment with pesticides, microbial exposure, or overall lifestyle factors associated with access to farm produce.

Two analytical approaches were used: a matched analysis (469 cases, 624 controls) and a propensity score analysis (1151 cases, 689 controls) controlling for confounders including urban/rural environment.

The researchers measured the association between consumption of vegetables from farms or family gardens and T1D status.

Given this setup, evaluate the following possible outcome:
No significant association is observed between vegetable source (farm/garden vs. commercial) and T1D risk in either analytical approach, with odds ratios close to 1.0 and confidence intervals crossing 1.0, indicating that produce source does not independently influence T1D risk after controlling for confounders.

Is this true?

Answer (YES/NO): NO